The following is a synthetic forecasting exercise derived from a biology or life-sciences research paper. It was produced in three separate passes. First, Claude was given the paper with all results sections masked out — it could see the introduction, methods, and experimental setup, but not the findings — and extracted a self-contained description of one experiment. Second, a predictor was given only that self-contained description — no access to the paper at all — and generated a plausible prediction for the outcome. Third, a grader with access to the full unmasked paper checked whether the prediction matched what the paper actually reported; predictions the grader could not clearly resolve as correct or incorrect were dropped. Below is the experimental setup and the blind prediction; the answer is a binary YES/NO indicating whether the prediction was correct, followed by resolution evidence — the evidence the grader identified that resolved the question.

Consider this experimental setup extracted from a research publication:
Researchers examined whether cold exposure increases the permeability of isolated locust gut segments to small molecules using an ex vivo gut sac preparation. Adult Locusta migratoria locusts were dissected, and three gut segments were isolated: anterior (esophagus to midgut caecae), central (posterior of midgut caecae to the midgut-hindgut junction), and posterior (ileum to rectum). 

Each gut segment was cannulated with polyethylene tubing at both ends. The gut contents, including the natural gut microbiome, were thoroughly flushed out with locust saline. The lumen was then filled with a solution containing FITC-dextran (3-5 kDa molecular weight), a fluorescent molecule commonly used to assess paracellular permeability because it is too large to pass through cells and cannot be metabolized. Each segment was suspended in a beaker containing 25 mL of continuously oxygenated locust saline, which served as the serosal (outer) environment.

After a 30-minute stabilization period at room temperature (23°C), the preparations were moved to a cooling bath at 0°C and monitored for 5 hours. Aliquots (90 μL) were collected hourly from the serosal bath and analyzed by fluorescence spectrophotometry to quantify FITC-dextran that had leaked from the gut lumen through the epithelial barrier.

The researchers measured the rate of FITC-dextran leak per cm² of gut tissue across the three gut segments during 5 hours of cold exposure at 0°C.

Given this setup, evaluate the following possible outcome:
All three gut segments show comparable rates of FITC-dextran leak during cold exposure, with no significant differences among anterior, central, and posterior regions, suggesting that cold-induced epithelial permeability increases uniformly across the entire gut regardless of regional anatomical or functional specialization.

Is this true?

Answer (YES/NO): NO